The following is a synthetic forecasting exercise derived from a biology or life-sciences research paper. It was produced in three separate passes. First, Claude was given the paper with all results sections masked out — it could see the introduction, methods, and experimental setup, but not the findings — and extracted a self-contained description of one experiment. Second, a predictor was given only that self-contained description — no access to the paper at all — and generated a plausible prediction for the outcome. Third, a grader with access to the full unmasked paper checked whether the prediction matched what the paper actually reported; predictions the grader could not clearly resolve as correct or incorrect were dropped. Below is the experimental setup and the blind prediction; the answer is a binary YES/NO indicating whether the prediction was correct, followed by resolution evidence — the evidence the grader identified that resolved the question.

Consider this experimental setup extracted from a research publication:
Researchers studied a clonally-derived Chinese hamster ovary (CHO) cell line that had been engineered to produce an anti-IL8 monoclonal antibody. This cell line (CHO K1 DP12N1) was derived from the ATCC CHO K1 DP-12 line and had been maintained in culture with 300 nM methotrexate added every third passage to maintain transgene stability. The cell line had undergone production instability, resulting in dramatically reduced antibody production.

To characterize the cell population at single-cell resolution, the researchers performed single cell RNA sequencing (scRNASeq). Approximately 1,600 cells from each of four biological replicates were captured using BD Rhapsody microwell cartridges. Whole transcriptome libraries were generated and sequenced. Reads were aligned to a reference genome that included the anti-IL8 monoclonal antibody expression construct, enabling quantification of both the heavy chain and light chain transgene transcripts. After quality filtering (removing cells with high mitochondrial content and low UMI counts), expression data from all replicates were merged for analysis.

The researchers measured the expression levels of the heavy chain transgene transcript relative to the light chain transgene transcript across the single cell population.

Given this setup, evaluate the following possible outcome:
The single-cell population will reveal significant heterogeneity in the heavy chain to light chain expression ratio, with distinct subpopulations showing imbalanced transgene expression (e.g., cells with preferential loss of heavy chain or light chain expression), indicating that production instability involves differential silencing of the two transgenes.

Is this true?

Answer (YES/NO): YES